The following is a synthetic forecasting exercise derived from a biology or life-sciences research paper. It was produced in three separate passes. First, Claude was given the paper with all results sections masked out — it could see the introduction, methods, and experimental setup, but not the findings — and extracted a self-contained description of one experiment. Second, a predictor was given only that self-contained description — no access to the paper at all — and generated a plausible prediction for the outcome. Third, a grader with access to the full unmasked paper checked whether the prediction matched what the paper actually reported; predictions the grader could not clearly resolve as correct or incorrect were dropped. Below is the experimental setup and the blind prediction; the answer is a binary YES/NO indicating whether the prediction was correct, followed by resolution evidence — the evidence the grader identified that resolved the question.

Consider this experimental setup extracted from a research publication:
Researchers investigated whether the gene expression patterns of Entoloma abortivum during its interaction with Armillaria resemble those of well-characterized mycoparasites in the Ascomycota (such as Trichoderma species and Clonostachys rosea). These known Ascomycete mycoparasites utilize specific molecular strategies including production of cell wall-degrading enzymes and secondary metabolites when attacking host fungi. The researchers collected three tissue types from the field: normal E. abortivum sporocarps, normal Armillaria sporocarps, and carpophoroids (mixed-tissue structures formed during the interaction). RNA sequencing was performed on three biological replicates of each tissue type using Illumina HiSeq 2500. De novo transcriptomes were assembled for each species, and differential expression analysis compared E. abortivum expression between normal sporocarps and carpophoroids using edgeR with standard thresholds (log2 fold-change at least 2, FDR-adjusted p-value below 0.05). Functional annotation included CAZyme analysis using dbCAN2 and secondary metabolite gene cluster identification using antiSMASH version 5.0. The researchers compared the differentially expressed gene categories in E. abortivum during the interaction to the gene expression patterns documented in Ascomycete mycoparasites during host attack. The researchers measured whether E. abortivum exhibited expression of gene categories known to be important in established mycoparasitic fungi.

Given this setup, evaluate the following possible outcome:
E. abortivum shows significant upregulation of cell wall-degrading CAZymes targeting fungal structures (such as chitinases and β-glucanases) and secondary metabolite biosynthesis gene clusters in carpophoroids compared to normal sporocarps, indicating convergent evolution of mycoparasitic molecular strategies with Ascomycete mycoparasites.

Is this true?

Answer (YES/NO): NO